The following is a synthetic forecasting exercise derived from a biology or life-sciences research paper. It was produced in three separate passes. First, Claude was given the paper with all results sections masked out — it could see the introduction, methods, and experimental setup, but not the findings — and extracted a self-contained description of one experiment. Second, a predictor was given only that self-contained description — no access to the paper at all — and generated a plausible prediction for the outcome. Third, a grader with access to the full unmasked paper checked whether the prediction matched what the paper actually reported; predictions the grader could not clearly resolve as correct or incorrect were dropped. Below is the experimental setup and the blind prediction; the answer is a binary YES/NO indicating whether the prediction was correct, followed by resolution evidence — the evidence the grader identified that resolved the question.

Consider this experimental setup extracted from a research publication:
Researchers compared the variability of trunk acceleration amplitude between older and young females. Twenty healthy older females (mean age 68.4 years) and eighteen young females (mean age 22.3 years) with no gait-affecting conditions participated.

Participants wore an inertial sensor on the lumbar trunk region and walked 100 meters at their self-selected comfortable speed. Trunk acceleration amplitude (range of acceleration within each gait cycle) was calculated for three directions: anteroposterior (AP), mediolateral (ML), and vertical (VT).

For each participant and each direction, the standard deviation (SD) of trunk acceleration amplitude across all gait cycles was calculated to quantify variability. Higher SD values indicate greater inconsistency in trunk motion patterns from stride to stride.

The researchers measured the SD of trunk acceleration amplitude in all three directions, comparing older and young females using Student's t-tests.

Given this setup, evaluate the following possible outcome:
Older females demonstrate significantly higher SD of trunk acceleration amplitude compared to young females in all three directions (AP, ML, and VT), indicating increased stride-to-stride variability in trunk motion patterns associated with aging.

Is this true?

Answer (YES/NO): NO